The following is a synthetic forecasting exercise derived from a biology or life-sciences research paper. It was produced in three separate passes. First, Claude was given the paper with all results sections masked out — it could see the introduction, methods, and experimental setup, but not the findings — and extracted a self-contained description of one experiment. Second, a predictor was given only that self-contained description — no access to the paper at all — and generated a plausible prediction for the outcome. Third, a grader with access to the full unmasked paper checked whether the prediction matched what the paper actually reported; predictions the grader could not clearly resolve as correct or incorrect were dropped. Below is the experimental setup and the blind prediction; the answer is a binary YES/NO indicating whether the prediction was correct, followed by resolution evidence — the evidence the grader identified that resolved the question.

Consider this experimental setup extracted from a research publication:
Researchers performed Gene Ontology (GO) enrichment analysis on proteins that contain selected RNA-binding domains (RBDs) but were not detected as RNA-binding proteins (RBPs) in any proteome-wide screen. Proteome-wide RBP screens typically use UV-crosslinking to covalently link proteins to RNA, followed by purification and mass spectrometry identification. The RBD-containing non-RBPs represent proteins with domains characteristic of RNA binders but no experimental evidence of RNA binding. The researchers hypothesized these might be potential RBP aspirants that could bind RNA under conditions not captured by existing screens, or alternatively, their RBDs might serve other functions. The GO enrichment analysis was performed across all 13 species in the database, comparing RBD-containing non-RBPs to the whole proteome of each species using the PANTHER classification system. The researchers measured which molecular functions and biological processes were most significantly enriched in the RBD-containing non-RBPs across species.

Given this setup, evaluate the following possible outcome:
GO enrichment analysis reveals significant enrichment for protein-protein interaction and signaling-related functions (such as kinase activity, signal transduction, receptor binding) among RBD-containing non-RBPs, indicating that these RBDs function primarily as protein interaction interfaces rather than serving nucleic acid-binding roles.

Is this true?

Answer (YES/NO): NO